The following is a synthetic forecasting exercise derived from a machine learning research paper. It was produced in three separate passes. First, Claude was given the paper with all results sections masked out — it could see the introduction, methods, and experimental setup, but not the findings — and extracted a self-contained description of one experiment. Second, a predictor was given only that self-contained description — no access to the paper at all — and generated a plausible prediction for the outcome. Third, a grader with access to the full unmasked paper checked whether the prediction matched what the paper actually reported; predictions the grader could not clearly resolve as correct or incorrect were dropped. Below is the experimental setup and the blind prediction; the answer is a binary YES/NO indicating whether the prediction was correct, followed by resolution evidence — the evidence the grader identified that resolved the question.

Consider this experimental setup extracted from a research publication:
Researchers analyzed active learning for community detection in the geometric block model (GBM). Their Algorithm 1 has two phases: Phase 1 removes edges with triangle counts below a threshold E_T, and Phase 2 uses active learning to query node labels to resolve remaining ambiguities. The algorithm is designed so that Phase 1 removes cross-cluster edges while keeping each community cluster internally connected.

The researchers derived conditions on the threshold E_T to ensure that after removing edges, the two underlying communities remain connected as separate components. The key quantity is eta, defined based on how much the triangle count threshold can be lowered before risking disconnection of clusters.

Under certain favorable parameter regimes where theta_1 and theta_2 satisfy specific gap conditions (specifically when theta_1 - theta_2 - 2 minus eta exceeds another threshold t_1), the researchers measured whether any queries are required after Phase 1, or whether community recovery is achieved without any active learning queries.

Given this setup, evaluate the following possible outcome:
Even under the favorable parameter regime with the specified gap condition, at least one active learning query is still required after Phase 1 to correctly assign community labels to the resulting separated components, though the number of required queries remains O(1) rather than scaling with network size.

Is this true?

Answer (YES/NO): NO